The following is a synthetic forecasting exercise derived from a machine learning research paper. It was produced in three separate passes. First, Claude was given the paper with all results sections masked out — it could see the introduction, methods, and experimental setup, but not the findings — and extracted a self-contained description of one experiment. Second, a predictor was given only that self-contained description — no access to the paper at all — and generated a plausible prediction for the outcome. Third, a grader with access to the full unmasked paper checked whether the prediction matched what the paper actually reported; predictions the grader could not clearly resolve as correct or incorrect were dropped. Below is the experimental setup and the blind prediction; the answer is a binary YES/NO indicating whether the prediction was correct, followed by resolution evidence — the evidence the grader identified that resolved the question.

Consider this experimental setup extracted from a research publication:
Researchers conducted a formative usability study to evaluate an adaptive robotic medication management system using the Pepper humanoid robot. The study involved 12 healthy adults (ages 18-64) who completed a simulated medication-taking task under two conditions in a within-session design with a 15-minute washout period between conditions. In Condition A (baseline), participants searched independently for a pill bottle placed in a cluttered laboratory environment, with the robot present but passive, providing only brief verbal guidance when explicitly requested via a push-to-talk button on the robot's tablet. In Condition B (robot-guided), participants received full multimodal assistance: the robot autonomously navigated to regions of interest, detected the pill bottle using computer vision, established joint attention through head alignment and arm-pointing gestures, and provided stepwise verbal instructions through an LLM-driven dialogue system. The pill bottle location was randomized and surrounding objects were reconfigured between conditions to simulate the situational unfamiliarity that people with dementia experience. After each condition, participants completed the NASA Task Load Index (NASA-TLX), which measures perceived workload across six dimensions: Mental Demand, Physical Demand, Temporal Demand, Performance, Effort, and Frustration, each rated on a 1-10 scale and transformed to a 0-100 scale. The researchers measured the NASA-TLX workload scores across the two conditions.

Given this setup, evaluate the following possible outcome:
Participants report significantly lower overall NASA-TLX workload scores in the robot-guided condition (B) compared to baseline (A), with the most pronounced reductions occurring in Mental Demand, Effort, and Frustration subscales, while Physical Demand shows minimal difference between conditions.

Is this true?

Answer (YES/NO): NO